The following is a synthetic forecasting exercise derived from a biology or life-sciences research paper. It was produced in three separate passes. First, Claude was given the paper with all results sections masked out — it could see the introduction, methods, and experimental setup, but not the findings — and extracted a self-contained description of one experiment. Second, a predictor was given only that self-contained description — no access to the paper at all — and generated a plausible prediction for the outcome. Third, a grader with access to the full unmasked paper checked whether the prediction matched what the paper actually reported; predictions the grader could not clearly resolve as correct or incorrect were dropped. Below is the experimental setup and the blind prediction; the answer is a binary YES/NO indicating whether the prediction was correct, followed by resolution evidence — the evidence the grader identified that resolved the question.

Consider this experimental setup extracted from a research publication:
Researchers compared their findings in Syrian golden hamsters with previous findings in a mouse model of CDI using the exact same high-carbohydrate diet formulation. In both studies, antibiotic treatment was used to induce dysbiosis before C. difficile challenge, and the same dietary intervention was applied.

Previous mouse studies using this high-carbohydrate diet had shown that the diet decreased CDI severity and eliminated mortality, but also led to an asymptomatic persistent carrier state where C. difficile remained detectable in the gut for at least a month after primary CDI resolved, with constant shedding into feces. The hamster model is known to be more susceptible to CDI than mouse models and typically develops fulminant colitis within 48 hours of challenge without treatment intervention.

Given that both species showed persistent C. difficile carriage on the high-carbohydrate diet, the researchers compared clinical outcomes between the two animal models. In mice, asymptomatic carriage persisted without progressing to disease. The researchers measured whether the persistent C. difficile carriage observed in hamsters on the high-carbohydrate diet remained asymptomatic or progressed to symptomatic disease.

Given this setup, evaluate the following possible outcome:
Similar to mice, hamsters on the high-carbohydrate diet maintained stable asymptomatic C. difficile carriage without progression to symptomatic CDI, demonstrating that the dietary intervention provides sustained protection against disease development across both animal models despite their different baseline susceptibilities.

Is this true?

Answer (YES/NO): NO